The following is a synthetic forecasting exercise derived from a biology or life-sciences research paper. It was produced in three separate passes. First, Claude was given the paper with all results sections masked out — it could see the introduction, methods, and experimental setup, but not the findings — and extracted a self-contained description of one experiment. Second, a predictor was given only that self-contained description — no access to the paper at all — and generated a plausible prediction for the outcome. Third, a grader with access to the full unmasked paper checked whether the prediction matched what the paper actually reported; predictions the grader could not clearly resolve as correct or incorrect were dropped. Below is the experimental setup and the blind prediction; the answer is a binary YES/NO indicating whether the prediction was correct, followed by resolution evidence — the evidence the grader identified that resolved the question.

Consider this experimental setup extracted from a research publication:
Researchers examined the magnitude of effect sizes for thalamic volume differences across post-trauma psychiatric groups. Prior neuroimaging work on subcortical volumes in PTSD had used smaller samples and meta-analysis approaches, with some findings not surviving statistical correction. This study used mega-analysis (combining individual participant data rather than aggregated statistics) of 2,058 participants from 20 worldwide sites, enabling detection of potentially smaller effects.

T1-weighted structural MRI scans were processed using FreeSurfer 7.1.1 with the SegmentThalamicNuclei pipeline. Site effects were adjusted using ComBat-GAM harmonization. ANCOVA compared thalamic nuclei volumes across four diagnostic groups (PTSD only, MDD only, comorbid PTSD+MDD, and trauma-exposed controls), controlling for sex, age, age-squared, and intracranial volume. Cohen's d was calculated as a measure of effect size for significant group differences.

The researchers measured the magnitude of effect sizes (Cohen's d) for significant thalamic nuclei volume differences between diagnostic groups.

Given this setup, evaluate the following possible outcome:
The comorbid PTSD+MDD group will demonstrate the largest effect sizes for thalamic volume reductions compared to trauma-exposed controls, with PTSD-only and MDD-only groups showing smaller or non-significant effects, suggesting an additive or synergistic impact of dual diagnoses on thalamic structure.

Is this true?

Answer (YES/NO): NO